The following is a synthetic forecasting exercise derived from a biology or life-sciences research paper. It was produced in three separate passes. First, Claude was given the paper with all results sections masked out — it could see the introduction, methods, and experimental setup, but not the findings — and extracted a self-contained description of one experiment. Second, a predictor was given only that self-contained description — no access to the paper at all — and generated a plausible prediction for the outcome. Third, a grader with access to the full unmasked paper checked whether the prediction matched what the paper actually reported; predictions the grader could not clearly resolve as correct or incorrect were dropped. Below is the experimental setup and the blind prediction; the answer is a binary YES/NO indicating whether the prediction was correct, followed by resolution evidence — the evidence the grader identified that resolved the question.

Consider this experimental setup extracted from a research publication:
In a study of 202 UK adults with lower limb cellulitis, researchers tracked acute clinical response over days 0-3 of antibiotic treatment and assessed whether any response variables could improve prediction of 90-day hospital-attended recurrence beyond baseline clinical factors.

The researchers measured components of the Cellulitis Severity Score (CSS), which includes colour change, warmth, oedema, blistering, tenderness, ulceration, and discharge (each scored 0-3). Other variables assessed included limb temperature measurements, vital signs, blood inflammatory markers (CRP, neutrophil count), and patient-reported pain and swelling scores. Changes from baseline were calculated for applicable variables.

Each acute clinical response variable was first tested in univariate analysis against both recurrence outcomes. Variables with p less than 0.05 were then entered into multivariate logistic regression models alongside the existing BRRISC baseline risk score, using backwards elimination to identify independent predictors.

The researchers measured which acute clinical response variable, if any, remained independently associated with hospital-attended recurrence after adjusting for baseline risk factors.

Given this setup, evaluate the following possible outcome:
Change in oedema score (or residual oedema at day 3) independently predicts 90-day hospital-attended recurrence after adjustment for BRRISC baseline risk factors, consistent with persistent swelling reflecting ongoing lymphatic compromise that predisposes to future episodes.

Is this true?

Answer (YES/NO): NO